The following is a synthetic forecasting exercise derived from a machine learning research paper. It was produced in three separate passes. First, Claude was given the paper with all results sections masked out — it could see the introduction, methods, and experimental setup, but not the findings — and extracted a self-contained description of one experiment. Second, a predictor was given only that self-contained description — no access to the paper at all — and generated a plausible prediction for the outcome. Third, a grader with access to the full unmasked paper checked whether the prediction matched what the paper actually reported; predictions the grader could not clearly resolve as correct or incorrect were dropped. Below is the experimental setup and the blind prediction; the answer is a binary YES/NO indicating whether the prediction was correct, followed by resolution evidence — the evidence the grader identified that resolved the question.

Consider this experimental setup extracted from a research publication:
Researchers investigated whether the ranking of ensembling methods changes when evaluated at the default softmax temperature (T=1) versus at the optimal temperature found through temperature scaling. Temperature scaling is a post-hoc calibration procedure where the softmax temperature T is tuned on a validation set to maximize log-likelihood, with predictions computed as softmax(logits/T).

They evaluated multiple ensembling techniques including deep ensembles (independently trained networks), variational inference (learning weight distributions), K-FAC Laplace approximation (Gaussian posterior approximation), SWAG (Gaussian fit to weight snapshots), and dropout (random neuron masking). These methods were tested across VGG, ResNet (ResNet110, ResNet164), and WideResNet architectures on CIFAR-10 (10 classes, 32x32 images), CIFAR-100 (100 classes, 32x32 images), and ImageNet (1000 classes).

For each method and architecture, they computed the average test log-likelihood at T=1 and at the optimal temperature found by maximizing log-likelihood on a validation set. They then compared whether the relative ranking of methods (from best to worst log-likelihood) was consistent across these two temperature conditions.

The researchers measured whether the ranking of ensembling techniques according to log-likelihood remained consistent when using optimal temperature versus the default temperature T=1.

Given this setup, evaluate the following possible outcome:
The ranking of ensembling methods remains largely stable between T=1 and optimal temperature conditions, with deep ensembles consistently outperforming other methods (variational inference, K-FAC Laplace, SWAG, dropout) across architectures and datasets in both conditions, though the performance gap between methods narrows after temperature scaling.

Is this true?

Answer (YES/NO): NO